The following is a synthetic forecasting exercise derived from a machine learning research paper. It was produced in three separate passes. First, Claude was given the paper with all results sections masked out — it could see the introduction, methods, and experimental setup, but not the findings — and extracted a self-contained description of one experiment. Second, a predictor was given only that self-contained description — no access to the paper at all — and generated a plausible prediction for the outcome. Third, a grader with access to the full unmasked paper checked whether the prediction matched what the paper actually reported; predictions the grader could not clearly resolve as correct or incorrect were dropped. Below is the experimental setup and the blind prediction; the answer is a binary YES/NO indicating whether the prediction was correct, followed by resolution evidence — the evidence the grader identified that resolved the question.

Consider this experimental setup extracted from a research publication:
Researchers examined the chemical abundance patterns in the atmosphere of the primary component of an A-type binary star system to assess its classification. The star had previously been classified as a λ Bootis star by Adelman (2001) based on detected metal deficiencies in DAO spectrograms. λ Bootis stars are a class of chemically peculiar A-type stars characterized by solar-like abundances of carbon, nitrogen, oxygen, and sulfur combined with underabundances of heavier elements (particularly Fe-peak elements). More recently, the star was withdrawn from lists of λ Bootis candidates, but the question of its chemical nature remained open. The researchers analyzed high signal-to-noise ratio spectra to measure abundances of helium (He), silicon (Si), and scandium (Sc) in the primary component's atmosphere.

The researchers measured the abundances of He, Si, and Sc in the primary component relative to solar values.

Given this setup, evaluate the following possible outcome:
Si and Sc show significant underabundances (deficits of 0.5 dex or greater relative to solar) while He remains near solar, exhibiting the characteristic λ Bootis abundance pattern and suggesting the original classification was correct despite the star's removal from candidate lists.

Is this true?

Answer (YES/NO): NO